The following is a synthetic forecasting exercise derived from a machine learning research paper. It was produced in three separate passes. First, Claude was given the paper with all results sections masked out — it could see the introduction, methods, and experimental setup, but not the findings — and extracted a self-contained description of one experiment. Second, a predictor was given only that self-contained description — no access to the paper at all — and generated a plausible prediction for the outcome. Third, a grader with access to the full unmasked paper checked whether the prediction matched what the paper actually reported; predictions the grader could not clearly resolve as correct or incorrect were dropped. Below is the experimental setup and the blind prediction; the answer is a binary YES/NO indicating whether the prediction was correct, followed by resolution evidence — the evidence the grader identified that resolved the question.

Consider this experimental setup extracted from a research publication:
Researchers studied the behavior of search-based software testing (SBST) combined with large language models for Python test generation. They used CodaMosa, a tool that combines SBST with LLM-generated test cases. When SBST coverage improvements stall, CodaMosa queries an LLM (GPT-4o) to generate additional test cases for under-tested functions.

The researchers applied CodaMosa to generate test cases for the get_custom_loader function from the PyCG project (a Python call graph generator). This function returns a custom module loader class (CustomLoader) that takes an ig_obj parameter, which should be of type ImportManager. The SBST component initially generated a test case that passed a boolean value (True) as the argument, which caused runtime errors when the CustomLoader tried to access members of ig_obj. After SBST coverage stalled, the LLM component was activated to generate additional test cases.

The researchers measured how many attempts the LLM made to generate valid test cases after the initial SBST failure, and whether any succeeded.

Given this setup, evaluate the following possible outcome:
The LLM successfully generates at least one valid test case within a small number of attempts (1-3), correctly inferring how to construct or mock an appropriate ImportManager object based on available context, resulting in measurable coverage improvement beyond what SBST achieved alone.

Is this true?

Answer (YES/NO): NO